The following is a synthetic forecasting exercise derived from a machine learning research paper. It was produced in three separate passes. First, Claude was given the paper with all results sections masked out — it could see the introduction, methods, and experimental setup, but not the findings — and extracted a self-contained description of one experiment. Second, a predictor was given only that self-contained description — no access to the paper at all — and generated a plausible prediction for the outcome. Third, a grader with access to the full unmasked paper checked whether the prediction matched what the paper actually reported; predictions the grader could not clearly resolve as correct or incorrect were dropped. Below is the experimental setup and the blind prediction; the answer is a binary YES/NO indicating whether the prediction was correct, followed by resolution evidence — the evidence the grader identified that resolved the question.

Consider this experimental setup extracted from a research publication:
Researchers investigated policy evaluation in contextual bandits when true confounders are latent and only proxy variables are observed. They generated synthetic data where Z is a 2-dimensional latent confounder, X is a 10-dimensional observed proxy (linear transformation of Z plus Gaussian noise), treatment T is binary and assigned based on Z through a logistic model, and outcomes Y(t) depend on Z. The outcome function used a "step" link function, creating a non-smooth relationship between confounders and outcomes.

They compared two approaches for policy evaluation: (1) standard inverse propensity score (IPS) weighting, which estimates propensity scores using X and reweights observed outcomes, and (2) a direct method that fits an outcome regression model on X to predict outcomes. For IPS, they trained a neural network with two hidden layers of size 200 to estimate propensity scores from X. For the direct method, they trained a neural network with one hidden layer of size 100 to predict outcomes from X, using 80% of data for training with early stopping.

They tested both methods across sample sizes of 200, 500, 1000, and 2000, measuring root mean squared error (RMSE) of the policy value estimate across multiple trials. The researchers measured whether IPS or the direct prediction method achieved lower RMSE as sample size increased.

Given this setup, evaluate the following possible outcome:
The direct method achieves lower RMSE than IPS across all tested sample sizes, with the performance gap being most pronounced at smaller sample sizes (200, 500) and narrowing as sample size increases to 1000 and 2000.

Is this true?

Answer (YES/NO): NO